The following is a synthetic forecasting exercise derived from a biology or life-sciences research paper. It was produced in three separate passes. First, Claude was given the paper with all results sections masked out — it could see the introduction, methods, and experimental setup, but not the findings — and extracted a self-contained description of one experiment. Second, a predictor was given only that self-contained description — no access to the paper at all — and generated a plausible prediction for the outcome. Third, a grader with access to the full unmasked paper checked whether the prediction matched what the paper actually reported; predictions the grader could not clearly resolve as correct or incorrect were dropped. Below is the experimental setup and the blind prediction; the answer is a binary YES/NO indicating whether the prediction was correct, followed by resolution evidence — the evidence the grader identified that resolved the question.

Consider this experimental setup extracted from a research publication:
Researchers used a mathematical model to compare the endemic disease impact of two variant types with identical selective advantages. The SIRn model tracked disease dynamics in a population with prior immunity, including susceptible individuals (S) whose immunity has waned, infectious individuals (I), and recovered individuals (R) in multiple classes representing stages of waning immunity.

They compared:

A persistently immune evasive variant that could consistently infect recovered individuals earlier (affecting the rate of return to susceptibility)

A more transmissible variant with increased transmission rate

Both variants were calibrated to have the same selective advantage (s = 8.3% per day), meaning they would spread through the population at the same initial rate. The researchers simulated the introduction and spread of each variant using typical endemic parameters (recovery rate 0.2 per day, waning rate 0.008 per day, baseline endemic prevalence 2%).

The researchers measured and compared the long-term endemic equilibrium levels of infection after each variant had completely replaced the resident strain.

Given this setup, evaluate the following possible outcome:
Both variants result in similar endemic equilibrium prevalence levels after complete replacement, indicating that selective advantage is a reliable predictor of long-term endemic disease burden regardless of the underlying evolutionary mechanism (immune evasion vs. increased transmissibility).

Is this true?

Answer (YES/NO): NO